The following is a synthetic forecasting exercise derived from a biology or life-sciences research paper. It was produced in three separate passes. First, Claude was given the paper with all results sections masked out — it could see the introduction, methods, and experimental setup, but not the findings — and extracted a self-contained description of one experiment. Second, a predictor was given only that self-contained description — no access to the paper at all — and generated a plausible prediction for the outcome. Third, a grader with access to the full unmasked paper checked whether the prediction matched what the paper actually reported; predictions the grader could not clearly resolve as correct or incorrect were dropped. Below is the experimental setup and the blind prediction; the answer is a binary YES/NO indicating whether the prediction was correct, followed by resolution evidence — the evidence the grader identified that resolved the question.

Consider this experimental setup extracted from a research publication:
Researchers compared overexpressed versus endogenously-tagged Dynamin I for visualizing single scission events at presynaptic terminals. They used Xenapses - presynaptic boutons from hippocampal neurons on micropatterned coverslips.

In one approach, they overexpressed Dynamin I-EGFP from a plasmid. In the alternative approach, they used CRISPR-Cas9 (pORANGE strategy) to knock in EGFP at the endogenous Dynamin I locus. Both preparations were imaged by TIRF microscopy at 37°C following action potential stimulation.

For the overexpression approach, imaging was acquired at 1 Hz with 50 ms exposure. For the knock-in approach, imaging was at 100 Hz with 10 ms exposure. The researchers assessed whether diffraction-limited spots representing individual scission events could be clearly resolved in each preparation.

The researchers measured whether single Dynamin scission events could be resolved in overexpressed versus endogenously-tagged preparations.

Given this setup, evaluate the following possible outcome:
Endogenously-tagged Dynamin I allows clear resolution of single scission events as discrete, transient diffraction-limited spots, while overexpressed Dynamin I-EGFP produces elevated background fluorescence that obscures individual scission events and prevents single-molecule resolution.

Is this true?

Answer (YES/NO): YES